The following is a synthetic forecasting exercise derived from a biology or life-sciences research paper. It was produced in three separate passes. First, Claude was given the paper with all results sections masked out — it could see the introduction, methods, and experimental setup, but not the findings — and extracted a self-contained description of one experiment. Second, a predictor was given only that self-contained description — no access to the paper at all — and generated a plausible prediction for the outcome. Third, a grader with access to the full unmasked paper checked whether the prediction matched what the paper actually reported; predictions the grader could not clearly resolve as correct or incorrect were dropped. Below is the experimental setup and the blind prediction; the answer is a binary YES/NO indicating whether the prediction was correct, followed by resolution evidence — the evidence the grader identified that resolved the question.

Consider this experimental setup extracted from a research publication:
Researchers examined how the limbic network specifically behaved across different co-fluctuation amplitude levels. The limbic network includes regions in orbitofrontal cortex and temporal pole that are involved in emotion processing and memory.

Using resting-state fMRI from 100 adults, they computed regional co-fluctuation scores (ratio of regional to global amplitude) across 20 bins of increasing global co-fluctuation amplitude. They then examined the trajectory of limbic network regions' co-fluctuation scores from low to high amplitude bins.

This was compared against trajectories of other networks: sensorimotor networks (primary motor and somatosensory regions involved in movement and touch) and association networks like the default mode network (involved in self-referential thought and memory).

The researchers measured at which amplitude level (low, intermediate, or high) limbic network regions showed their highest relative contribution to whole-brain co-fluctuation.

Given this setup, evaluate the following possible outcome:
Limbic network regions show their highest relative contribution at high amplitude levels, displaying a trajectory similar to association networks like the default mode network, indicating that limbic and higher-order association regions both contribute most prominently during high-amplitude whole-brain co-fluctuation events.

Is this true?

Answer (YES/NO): NO